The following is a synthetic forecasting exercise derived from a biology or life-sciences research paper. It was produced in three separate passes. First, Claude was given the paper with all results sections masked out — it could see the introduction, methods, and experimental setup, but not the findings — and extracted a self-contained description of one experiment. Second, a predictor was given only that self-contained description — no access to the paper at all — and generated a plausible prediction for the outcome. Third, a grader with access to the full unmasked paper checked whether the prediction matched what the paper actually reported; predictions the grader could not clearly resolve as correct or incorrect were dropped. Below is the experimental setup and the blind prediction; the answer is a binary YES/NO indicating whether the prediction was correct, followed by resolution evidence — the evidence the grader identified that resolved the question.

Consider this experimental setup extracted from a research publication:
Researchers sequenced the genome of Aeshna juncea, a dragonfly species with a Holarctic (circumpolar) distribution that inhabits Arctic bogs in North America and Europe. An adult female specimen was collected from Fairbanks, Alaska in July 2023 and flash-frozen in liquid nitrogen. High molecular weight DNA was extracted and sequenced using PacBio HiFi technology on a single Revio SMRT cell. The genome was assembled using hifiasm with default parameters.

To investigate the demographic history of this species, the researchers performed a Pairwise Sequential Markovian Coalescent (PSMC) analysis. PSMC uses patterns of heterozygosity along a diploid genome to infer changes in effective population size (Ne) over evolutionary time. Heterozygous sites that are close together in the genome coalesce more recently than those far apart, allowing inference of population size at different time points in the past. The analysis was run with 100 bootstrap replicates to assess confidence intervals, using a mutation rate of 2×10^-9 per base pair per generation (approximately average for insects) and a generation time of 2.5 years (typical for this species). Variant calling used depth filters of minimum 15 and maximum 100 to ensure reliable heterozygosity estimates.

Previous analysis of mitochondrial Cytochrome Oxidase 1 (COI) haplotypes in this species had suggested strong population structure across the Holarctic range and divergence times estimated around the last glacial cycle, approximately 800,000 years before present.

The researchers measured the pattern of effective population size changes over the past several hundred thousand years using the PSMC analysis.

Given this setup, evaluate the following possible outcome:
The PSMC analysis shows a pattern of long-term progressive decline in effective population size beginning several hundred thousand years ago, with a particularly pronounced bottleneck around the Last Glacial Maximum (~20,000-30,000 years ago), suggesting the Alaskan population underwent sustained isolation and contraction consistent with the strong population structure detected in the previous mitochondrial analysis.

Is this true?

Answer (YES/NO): NO